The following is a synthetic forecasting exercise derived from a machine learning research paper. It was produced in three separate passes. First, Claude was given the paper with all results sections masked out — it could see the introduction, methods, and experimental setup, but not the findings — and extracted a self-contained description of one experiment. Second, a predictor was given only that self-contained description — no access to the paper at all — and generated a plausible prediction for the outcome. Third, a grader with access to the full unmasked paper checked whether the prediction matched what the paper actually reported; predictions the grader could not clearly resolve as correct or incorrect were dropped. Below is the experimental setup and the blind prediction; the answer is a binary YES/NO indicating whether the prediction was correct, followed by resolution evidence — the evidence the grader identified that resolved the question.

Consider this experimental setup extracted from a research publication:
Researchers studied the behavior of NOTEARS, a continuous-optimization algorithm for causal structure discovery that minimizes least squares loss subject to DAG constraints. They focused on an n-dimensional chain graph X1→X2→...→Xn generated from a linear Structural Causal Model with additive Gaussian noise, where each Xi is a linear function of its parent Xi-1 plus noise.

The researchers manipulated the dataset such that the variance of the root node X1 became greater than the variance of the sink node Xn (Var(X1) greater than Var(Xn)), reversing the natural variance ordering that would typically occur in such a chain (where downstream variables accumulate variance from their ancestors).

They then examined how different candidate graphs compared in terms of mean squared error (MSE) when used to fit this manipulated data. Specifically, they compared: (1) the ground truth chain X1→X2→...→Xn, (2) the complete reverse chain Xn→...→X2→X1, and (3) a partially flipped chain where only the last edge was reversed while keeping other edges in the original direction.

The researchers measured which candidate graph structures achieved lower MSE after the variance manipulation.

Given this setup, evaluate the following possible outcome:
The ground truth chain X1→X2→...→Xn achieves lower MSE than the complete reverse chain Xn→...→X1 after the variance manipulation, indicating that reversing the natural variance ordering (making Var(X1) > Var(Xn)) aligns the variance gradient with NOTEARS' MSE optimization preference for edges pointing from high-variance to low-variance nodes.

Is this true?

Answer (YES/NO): NO